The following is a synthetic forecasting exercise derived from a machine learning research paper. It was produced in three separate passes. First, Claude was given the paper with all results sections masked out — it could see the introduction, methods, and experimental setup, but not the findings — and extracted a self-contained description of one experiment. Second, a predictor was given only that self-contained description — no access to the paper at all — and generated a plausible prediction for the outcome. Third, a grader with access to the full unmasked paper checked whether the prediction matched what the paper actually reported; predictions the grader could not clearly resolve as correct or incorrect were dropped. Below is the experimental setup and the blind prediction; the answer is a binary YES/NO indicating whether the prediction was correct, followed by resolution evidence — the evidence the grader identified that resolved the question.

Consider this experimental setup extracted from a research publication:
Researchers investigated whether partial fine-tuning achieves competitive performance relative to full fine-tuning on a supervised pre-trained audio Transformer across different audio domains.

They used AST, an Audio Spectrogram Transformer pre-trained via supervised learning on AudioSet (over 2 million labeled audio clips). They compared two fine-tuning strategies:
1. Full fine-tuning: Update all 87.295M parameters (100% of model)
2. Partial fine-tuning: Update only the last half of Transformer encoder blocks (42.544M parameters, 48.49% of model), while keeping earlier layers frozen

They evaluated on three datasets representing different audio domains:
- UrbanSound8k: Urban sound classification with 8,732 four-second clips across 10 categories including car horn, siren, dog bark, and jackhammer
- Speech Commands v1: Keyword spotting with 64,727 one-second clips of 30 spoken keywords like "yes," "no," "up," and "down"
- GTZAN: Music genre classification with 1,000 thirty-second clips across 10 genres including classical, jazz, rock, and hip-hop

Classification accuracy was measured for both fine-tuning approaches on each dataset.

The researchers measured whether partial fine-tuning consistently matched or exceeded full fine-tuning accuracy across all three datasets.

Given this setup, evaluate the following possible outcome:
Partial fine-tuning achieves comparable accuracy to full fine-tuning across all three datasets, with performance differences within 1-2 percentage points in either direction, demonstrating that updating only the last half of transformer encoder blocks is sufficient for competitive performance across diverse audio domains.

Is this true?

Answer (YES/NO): NO